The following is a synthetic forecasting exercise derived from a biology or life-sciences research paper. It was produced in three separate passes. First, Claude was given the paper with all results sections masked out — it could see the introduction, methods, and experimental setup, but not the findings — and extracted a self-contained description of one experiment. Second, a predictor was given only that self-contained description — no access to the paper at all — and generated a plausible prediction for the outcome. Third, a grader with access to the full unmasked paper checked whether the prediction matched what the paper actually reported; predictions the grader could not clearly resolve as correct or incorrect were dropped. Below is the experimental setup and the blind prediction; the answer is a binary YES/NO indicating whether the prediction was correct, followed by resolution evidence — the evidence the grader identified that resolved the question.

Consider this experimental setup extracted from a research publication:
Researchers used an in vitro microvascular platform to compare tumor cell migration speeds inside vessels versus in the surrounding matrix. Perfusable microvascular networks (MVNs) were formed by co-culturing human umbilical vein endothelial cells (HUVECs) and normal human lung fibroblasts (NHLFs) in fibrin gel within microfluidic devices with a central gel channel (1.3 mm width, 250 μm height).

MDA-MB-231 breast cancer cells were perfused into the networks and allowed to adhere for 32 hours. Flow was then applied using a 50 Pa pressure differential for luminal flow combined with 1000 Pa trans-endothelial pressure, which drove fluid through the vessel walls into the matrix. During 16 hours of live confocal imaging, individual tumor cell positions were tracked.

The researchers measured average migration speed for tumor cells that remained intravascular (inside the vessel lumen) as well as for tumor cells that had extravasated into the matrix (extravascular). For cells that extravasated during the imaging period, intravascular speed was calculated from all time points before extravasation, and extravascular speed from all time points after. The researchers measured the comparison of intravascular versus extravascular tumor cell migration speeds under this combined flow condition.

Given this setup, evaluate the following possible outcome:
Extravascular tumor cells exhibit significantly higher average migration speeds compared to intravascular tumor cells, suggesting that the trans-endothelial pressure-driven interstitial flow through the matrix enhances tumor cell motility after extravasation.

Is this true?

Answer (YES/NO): YES